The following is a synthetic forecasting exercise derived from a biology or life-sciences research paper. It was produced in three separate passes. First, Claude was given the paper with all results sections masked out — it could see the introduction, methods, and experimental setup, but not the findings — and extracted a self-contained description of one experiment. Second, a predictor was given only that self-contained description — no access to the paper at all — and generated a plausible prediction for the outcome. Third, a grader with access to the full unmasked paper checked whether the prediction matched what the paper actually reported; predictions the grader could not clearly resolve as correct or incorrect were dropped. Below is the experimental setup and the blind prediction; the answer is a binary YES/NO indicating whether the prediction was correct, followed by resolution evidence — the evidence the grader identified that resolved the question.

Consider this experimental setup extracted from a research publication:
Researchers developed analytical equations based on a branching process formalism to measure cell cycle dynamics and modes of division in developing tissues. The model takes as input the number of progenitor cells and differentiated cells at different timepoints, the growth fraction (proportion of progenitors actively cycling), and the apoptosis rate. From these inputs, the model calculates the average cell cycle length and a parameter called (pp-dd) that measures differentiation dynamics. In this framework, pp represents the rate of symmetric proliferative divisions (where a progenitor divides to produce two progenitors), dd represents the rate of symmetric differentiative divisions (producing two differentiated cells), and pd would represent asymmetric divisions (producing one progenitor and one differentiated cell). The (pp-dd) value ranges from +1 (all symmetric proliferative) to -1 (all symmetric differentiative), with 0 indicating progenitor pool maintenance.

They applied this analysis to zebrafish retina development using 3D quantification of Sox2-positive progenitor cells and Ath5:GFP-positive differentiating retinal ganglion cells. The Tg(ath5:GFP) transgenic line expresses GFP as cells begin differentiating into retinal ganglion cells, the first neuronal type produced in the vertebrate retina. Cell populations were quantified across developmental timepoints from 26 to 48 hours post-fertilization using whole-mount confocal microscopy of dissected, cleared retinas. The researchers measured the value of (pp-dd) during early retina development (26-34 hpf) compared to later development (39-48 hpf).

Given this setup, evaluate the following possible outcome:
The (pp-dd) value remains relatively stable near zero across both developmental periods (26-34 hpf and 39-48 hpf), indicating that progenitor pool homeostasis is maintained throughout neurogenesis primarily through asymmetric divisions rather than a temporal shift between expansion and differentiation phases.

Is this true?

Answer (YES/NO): NO